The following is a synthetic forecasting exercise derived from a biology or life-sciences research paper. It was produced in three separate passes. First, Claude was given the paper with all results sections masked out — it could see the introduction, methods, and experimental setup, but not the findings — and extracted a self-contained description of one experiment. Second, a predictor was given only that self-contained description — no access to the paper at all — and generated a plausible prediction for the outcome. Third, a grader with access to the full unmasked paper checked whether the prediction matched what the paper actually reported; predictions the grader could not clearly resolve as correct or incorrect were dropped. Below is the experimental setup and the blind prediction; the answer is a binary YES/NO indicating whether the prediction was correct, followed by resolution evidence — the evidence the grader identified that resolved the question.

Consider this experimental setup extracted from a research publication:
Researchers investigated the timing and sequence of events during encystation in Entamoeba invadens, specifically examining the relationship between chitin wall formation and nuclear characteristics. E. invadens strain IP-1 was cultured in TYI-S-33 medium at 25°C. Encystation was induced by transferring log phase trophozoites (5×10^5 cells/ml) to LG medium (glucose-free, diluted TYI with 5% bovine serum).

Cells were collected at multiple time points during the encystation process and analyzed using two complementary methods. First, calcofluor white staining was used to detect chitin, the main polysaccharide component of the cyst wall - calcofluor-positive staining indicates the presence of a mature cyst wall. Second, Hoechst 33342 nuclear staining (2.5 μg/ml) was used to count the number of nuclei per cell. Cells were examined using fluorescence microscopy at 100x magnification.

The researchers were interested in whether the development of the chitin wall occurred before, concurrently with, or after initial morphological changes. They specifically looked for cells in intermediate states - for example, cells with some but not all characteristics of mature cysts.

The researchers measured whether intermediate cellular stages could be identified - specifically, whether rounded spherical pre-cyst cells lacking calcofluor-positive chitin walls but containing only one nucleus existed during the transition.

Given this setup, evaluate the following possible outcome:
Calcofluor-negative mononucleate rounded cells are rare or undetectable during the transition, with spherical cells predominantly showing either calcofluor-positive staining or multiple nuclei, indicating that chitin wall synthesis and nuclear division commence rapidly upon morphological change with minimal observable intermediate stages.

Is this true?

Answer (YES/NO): NO